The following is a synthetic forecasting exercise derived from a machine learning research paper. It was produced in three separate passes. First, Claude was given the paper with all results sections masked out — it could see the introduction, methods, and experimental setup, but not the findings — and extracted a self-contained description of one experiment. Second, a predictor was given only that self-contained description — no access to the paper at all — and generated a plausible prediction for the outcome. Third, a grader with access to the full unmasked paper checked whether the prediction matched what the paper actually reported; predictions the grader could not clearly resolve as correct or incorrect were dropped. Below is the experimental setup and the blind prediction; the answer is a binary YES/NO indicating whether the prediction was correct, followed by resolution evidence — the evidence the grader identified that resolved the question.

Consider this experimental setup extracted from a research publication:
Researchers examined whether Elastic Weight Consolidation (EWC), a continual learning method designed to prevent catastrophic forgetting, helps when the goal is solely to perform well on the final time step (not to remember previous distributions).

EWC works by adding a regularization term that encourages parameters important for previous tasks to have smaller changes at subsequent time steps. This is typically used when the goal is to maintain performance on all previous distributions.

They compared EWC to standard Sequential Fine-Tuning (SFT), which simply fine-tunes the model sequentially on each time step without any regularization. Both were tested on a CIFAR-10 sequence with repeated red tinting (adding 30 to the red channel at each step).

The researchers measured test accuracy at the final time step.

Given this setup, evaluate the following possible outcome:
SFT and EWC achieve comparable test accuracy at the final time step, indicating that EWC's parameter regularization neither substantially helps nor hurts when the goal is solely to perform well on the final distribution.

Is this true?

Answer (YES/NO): YES